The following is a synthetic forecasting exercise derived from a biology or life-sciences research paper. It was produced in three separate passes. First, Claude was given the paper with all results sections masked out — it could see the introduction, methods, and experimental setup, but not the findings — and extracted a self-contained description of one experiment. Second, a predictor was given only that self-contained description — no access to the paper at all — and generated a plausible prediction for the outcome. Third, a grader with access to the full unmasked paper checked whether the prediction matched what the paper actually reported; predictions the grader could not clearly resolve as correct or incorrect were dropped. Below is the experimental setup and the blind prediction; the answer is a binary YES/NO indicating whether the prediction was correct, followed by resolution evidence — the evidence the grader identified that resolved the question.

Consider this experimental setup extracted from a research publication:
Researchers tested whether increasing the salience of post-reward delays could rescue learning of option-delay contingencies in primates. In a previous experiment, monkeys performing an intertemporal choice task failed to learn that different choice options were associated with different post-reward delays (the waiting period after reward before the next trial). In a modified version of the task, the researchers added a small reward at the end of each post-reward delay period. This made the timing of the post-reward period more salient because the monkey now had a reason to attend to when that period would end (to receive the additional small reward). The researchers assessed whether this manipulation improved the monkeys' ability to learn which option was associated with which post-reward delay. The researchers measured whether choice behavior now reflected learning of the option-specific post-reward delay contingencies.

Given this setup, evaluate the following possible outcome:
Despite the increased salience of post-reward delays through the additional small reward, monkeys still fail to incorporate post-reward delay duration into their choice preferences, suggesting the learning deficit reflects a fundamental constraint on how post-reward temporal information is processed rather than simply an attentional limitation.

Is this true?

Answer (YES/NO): NO